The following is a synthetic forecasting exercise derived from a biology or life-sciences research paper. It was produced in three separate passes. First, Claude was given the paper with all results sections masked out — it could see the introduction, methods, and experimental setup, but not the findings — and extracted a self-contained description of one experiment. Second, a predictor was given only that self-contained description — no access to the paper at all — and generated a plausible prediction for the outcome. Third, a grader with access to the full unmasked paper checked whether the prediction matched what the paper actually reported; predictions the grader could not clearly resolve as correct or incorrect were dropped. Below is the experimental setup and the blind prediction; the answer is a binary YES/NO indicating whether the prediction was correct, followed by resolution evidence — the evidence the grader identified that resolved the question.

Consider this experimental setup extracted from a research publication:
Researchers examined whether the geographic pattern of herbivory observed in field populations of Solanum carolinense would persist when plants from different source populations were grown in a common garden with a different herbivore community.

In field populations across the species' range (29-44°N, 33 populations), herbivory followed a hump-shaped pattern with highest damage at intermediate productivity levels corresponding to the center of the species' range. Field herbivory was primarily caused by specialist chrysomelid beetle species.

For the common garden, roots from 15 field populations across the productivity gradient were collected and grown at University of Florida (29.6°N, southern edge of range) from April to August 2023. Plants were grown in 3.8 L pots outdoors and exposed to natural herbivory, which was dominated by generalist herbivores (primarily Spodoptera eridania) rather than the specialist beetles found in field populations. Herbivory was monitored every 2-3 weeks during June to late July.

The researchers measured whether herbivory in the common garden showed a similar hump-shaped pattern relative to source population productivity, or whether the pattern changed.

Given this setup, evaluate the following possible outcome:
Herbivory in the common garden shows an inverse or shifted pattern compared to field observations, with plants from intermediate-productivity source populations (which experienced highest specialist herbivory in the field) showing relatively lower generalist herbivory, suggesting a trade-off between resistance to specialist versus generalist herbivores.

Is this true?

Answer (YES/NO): NO